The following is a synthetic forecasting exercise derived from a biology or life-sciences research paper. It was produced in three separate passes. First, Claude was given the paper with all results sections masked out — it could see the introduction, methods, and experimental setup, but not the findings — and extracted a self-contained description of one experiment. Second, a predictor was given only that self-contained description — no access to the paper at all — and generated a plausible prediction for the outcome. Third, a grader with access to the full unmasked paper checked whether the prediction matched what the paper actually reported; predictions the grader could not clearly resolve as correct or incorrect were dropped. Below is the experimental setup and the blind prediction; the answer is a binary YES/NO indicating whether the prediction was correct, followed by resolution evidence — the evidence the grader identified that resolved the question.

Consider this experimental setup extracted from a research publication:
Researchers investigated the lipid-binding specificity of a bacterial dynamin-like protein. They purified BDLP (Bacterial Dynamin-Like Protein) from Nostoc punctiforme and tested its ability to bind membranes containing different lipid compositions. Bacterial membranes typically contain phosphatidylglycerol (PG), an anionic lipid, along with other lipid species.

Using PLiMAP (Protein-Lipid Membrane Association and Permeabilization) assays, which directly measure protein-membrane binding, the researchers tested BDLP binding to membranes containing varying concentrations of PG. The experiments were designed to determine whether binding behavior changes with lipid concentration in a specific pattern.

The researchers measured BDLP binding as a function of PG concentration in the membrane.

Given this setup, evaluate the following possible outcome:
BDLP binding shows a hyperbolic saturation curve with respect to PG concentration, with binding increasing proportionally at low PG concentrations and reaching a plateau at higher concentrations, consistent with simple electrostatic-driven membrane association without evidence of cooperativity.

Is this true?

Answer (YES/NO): NO